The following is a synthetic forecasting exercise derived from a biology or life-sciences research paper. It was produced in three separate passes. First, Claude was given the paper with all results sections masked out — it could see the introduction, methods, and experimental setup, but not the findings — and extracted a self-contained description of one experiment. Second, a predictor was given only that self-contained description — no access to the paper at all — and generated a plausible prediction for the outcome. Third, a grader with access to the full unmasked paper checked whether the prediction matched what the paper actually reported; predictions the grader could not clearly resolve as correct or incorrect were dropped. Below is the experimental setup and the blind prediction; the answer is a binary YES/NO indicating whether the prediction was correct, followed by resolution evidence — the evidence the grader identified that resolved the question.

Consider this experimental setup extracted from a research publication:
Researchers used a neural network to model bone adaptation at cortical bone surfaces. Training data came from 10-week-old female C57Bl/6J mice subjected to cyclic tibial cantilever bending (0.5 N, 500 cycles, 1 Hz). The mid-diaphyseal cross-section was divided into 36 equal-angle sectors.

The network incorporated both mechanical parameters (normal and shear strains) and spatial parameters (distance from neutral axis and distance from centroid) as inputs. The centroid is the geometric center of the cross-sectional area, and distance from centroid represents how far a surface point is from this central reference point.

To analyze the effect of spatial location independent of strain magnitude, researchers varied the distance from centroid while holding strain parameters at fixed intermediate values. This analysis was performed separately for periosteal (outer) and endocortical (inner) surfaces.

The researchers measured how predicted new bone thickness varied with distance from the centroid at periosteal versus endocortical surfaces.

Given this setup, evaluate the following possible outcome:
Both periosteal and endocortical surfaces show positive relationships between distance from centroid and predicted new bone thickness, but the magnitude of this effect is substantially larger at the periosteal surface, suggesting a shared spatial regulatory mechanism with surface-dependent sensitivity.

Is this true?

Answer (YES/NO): NO